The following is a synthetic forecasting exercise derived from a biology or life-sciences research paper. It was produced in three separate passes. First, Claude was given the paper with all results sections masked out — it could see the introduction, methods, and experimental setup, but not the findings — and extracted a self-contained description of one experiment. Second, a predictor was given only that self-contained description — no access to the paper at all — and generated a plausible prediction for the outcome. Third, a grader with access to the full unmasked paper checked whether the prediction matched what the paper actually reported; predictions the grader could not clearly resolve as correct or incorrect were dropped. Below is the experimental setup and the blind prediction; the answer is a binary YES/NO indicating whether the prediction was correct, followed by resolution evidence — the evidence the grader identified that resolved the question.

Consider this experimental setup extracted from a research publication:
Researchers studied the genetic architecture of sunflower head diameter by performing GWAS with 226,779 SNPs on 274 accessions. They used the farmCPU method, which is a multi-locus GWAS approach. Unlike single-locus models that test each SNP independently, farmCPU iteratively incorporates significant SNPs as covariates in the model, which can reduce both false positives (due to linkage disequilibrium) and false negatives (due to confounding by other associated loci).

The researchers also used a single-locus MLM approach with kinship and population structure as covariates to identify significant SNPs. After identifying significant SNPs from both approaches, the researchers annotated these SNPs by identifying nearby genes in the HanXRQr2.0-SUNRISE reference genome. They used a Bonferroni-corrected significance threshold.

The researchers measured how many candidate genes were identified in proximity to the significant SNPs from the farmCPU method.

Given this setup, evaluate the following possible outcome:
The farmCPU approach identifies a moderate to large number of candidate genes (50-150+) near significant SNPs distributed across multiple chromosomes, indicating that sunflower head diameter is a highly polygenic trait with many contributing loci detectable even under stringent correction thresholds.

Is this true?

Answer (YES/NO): NO